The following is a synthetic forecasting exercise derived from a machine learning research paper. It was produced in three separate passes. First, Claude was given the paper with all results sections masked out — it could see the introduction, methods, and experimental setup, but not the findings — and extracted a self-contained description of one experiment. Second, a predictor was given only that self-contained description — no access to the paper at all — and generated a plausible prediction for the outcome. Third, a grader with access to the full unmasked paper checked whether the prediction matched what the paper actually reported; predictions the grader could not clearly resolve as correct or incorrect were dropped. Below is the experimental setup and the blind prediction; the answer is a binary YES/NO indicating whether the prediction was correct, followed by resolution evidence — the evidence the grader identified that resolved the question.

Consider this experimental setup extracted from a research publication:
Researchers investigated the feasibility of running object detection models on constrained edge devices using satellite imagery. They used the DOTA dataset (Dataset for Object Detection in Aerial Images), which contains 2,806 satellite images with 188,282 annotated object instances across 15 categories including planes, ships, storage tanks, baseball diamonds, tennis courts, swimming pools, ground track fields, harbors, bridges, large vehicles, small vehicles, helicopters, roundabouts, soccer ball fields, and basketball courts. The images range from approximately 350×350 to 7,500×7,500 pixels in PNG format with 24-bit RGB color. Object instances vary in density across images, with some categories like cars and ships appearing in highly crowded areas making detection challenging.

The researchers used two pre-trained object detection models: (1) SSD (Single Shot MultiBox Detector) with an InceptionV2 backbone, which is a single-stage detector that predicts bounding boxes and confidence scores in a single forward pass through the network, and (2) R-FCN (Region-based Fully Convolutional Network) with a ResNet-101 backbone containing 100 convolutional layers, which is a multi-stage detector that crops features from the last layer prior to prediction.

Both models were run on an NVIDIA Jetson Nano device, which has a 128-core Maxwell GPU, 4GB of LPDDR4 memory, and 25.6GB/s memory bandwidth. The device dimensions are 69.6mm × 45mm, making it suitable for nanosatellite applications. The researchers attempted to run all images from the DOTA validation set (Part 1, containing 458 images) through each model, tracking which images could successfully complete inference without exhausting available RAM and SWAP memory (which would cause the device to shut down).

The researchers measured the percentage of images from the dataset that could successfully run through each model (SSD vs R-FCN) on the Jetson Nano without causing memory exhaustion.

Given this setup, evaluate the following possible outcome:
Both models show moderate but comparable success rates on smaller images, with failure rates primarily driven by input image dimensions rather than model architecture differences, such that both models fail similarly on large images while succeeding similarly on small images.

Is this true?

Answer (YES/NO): NO